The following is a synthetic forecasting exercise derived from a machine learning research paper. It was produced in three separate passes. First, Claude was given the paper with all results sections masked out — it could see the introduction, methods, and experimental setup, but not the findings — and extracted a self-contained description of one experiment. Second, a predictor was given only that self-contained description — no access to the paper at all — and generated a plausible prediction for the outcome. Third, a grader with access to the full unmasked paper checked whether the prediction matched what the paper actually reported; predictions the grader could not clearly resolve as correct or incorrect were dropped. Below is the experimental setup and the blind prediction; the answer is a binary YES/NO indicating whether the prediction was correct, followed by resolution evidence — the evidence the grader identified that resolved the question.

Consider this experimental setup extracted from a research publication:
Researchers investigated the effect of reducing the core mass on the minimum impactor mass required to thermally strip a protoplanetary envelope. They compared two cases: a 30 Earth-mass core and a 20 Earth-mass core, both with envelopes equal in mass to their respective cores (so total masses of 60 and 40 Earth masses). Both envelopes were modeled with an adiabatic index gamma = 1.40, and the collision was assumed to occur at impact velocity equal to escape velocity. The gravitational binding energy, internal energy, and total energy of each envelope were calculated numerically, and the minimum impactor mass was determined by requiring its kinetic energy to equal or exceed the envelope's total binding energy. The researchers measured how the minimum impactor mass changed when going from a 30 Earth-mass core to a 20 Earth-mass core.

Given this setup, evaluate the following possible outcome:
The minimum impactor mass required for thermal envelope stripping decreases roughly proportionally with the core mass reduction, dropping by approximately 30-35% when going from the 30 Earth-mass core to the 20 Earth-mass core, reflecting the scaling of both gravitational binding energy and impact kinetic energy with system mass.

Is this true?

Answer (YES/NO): NO